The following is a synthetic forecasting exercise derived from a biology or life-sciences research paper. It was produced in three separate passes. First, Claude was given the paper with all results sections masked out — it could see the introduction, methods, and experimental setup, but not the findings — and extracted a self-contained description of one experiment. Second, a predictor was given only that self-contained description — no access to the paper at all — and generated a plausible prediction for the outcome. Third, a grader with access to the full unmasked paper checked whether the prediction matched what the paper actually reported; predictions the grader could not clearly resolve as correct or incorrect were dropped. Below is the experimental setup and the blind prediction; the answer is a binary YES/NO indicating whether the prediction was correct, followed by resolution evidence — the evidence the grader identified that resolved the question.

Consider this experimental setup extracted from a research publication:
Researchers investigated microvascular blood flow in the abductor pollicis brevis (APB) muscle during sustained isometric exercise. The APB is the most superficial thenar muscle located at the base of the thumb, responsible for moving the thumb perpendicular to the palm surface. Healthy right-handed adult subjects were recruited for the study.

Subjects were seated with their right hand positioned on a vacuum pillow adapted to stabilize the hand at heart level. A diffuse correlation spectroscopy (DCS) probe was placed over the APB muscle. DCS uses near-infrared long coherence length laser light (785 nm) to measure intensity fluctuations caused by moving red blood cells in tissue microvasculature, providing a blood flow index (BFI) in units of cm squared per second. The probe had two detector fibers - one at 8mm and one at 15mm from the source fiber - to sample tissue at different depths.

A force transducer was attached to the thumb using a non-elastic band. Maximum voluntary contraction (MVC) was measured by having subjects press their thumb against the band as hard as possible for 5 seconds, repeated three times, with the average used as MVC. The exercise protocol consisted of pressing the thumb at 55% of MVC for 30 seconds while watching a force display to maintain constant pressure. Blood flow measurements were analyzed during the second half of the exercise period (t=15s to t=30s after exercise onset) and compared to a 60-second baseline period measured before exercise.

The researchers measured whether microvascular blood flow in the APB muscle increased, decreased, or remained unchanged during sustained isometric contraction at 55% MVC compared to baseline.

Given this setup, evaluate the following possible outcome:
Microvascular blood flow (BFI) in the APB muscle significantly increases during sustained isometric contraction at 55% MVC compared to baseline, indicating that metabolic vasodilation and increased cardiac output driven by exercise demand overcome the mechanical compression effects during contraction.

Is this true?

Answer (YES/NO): NO